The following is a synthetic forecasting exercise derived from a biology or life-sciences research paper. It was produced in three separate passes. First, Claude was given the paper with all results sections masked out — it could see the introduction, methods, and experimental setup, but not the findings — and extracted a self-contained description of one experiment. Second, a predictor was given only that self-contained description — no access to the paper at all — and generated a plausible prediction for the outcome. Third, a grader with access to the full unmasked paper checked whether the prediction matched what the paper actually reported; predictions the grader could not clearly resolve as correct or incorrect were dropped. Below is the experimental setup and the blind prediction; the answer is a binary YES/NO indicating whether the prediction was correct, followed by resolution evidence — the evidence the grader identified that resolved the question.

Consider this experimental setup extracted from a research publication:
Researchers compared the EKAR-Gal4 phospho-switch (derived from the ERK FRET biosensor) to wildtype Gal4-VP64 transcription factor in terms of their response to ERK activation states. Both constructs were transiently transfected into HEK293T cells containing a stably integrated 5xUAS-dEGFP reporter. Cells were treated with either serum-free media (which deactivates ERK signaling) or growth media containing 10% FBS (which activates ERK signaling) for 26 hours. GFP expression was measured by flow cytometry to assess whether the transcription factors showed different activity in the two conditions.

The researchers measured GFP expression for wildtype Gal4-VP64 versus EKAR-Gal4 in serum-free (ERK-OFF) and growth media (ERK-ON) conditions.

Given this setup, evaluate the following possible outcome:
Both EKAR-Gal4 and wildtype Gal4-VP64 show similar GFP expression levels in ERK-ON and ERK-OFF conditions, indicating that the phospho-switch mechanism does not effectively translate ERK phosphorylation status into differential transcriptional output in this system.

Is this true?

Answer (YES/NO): NO